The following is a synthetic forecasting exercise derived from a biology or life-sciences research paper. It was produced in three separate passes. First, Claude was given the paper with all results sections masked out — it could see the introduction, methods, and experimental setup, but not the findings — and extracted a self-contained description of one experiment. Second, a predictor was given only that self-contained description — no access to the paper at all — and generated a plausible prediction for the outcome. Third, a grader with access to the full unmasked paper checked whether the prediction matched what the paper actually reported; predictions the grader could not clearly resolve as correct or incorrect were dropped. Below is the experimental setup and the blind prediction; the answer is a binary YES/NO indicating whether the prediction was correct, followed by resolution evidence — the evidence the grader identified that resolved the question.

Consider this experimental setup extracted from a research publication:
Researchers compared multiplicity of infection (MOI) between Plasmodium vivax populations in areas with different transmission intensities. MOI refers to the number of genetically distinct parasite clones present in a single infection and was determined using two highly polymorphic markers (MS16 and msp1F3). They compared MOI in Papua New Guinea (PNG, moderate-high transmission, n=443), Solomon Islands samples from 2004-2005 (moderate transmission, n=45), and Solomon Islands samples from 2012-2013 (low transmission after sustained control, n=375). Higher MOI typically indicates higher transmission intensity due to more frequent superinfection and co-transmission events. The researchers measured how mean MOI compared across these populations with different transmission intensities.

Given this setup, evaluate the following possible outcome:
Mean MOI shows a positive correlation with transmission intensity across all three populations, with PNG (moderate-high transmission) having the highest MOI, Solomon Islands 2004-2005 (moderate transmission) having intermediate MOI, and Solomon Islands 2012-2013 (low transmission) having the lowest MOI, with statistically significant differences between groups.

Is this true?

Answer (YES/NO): NO